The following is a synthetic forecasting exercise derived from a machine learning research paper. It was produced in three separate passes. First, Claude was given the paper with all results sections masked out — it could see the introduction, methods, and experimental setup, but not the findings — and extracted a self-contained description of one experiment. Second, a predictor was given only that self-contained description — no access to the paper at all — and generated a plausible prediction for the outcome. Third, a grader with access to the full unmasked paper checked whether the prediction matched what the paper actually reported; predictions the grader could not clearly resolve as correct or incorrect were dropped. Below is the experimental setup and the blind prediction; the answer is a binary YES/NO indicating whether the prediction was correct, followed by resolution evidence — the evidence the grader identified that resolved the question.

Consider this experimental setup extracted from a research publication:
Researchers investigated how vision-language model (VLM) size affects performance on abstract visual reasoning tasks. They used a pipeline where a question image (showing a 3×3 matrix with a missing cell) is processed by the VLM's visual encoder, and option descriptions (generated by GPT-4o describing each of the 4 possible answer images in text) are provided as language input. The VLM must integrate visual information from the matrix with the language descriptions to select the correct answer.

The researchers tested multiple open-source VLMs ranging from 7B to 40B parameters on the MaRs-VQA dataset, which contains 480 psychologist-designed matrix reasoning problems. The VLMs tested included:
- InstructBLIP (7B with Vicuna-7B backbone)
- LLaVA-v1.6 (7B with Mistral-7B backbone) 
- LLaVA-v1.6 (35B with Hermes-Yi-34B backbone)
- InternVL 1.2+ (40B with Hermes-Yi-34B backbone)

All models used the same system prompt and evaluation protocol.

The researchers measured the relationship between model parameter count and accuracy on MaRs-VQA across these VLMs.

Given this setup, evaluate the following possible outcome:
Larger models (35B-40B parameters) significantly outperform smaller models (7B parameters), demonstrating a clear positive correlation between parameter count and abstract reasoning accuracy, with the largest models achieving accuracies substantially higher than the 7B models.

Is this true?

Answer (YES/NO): NO